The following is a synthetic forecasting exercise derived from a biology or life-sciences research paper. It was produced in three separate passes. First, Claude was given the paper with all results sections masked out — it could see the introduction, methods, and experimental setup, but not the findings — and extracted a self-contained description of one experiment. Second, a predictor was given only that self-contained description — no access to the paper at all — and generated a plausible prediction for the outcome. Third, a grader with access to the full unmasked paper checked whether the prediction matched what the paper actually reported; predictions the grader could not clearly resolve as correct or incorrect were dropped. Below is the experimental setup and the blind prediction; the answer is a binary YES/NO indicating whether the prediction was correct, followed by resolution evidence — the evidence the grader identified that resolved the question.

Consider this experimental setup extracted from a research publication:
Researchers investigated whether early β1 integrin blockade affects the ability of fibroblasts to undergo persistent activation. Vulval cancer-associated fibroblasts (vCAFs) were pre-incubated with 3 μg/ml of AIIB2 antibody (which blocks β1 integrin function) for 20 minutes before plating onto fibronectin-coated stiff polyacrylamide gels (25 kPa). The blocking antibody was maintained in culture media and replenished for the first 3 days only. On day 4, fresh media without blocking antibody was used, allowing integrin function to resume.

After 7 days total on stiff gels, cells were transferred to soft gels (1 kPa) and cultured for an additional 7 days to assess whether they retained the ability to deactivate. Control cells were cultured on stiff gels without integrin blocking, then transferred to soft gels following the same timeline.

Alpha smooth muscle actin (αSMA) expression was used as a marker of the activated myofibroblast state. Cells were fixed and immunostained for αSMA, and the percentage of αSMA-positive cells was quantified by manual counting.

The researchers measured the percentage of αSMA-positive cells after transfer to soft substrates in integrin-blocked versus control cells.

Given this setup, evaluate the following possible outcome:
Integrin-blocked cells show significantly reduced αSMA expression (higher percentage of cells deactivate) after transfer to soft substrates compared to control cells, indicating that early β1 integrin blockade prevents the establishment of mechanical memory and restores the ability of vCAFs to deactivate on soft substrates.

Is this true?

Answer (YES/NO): YES